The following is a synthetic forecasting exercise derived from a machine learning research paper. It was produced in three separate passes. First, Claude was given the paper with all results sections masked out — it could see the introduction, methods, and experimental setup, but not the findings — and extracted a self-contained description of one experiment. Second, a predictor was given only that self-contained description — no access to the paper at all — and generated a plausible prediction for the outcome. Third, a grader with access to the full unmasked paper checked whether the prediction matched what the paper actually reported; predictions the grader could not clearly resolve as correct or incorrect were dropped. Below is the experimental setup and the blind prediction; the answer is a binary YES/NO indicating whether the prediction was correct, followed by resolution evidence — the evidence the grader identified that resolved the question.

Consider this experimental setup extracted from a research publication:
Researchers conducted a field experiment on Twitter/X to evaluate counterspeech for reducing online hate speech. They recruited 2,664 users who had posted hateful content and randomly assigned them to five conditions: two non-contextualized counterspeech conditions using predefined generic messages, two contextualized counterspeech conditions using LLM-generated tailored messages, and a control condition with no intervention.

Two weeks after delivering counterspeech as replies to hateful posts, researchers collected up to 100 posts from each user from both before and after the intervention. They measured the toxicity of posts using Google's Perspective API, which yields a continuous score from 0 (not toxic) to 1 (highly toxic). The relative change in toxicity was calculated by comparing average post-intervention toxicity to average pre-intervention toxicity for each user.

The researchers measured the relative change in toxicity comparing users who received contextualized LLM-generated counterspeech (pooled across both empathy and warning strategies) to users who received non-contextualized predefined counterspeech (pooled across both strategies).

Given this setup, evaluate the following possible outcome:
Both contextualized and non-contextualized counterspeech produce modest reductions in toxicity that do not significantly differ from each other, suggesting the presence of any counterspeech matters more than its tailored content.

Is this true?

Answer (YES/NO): NO